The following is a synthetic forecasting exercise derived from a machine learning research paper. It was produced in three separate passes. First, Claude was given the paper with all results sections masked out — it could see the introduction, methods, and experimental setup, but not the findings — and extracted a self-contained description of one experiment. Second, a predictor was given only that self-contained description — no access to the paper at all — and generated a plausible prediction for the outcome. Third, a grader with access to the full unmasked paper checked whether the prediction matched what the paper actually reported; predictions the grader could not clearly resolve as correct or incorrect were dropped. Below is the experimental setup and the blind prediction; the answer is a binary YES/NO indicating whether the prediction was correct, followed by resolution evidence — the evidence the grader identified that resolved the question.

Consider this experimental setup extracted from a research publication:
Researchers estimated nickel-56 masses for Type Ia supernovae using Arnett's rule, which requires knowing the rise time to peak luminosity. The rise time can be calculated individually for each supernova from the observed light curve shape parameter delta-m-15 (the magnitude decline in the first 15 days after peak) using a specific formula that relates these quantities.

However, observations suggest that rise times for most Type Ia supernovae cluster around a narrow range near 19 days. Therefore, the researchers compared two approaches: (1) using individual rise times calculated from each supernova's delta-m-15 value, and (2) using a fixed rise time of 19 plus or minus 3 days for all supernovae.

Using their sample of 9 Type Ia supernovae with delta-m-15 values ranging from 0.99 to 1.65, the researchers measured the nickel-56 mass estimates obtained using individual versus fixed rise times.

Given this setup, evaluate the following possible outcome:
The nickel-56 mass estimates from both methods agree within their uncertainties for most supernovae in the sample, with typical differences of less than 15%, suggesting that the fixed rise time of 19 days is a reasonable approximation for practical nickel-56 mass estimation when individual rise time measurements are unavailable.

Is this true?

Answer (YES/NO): YES